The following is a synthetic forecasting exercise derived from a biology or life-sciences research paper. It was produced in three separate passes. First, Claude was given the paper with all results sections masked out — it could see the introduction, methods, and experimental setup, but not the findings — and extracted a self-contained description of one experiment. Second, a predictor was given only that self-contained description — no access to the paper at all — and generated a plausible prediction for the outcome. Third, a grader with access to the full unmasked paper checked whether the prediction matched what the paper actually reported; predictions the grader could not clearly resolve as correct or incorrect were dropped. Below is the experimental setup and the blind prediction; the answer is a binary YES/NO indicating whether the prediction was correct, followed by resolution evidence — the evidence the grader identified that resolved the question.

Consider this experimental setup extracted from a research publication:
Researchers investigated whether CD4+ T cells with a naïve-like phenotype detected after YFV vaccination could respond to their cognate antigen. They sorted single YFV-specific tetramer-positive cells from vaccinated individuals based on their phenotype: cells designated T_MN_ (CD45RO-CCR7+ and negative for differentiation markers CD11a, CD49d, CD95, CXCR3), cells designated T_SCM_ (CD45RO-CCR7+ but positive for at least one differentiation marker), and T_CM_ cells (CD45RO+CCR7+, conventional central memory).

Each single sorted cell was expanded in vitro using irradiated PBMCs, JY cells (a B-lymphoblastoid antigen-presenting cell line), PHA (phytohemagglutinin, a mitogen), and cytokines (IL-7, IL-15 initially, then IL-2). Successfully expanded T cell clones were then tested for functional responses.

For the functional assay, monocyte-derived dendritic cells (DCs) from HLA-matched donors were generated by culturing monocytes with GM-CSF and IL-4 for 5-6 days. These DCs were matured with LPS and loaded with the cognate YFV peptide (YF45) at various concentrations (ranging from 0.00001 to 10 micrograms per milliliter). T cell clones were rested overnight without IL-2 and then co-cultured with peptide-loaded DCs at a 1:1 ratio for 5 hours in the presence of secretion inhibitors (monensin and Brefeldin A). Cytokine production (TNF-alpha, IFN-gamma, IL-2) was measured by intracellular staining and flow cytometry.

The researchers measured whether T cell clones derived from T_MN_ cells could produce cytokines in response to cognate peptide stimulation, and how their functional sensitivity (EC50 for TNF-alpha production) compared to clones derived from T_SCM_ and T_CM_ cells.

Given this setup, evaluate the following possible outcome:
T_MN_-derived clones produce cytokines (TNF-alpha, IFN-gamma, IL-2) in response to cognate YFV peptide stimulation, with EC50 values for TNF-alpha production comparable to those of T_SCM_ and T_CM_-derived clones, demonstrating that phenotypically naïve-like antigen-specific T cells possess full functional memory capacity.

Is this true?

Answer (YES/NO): YES